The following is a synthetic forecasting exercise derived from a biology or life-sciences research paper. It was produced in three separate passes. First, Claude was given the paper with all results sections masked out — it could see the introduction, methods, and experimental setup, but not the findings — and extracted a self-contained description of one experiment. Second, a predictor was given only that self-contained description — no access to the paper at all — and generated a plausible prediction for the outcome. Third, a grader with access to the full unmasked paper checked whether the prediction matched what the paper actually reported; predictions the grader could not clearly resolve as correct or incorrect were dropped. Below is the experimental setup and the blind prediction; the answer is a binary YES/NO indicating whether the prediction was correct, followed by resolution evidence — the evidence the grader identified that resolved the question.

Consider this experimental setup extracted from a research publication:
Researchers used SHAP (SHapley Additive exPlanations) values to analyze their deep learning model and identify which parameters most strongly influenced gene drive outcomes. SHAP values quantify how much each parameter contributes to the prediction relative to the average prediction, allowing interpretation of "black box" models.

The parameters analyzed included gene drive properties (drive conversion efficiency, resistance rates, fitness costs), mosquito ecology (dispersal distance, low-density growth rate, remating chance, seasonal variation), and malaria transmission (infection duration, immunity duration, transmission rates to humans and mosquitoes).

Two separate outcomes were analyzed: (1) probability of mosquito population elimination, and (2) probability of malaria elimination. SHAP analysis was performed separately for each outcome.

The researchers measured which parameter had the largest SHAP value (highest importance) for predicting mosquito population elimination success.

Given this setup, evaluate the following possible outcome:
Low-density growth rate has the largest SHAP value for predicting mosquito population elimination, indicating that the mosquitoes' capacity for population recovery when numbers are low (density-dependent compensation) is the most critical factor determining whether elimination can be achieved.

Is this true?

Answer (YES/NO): NO